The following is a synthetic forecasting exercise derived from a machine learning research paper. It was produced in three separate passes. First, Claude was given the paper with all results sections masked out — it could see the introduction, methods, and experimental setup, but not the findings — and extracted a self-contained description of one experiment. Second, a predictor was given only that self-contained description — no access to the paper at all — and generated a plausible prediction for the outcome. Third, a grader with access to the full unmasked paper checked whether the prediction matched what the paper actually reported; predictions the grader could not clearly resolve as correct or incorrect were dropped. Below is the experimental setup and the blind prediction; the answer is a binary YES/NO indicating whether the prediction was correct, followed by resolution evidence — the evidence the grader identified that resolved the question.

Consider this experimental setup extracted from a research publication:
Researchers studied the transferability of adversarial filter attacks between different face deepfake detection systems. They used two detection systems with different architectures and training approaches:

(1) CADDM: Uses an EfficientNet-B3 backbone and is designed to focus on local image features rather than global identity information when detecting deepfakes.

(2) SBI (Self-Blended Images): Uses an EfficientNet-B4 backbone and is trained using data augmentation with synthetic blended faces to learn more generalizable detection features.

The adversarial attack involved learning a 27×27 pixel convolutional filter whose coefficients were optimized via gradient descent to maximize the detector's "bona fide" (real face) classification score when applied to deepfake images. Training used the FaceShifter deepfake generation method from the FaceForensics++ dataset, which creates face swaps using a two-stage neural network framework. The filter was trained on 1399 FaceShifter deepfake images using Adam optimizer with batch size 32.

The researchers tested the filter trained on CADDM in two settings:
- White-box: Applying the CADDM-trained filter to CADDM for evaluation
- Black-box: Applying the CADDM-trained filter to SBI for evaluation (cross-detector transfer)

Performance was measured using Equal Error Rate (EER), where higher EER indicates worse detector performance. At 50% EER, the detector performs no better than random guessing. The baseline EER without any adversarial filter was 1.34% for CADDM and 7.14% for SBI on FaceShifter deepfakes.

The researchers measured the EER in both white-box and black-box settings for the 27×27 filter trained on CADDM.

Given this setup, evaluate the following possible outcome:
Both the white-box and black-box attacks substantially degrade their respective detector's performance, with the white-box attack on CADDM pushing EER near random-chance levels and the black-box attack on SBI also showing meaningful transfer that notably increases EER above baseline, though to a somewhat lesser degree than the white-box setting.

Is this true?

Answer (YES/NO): NO